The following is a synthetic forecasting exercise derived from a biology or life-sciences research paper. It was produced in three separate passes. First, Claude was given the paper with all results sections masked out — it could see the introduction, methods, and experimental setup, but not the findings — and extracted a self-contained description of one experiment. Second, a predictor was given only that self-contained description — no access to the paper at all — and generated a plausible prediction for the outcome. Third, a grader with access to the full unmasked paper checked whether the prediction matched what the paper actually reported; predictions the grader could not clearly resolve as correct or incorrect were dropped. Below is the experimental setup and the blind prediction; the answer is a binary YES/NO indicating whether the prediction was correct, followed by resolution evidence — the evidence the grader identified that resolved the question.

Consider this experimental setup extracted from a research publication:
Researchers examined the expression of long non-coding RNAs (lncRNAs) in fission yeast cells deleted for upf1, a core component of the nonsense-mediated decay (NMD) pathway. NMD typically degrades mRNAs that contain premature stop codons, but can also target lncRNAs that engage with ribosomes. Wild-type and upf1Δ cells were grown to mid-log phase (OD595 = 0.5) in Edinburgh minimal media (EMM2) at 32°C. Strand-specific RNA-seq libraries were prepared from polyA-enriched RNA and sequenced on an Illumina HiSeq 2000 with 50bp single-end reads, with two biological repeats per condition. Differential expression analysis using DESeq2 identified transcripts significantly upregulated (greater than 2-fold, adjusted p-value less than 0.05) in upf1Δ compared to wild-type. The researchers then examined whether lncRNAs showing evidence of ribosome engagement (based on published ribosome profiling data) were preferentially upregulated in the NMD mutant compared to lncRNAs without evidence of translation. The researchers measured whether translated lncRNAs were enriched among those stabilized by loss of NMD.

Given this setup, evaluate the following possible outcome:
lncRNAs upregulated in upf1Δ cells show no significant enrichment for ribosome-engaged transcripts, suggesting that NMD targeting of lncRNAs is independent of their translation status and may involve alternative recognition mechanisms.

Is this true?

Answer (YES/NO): NO